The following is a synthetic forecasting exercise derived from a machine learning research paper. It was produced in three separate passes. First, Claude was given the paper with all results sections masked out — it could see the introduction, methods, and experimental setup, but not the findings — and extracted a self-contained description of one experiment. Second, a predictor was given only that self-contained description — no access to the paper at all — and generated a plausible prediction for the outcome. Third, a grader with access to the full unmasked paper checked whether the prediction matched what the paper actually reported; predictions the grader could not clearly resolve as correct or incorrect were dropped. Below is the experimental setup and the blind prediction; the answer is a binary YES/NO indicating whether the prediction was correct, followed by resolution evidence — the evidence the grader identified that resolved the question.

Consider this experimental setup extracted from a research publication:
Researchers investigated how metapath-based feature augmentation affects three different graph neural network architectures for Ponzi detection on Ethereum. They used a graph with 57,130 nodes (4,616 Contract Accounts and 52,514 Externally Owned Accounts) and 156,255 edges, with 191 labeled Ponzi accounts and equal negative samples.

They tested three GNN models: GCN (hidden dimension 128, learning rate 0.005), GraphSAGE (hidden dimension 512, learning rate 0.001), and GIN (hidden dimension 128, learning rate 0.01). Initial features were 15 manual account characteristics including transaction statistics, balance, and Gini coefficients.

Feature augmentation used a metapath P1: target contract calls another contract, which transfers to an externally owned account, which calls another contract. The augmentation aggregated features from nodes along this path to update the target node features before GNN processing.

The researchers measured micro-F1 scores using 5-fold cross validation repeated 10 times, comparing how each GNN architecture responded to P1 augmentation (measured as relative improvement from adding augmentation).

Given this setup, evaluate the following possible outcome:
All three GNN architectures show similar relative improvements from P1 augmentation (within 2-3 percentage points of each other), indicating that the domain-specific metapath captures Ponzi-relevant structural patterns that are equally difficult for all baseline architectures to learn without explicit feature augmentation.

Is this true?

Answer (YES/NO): NO